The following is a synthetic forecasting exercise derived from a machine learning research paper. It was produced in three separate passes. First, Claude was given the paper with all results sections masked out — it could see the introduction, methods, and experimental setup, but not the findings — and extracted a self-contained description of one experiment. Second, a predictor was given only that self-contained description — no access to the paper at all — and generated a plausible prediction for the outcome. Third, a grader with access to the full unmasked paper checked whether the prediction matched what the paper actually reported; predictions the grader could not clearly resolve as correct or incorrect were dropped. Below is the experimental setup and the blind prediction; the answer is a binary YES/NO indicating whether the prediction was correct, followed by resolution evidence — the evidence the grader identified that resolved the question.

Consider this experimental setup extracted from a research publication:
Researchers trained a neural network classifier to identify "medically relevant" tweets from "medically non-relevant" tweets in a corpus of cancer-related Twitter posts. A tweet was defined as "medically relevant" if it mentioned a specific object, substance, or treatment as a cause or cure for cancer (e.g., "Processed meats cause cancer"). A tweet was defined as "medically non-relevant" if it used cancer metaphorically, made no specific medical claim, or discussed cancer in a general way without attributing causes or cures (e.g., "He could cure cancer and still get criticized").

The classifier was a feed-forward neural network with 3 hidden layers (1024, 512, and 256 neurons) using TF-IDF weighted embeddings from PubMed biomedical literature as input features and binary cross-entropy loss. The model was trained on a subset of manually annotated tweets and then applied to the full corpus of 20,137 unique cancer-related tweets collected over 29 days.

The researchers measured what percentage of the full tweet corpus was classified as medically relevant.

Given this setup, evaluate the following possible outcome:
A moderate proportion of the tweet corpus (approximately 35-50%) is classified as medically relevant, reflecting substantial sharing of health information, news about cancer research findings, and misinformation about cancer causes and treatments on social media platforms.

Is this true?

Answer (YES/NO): YES